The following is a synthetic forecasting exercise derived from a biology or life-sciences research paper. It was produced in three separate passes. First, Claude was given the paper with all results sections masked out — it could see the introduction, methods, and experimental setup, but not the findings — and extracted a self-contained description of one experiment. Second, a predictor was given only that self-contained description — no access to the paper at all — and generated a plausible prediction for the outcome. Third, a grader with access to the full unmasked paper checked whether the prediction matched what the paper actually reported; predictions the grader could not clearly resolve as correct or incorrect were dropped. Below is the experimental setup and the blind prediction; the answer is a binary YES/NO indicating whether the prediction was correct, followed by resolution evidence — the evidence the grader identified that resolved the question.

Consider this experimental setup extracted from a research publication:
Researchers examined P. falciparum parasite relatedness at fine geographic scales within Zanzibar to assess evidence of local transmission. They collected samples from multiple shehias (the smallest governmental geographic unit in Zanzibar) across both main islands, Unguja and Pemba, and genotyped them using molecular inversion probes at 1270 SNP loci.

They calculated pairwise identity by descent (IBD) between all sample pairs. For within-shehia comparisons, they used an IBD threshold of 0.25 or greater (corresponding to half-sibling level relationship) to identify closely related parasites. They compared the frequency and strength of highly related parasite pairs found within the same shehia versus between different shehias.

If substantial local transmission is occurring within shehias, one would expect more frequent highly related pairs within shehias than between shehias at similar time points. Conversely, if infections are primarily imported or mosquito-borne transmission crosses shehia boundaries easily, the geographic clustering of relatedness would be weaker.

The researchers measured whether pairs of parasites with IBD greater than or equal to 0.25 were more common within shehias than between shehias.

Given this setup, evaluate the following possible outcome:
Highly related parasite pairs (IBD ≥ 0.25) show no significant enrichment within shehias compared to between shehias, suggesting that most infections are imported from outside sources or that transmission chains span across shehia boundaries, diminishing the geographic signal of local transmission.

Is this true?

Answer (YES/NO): NO